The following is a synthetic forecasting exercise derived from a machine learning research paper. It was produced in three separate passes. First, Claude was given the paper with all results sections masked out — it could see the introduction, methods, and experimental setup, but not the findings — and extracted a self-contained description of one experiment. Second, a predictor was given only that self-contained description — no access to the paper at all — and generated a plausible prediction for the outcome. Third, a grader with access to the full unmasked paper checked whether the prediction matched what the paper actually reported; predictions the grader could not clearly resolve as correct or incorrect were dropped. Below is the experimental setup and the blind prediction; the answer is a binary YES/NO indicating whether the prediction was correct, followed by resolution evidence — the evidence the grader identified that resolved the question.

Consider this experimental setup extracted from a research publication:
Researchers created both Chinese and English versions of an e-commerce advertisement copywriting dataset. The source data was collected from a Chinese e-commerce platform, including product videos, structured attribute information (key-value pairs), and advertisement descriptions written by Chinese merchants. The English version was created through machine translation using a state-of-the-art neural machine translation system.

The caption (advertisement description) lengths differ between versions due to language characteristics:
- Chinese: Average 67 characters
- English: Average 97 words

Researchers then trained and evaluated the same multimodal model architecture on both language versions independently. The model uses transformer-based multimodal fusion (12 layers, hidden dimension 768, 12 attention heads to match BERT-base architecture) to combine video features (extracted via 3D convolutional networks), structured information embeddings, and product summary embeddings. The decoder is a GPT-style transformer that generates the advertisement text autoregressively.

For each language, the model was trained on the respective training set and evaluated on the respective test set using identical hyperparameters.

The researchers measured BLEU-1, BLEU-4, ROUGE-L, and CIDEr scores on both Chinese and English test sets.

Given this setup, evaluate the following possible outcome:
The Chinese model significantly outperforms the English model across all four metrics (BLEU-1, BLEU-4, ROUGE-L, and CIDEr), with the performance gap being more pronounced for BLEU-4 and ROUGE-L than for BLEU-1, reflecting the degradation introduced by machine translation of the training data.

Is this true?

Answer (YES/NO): NO